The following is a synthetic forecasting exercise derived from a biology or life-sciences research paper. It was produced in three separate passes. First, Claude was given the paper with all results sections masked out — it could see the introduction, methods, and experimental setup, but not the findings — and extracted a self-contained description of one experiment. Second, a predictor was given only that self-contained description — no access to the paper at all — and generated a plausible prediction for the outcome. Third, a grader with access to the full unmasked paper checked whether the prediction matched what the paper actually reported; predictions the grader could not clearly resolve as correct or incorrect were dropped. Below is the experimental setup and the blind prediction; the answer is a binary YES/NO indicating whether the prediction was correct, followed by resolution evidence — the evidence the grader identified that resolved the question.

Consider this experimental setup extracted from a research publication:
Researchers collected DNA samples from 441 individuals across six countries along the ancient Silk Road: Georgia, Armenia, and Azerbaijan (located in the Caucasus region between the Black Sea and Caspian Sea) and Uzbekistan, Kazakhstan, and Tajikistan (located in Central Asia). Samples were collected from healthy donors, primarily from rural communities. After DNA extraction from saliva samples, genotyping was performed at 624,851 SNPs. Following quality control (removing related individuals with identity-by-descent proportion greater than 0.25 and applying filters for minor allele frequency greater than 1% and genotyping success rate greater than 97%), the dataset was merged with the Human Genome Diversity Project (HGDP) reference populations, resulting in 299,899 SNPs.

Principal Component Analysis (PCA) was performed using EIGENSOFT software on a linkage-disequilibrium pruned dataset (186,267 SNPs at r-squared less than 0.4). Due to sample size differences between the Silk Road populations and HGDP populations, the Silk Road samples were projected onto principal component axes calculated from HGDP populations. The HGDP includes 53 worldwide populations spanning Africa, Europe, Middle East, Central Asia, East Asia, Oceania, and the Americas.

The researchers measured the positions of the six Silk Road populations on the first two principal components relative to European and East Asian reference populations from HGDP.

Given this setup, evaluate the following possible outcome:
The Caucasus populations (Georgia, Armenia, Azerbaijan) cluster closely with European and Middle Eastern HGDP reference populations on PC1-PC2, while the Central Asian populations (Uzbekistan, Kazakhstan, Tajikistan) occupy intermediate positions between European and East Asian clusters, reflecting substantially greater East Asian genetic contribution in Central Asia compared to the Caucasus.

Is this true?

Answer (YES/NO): NO